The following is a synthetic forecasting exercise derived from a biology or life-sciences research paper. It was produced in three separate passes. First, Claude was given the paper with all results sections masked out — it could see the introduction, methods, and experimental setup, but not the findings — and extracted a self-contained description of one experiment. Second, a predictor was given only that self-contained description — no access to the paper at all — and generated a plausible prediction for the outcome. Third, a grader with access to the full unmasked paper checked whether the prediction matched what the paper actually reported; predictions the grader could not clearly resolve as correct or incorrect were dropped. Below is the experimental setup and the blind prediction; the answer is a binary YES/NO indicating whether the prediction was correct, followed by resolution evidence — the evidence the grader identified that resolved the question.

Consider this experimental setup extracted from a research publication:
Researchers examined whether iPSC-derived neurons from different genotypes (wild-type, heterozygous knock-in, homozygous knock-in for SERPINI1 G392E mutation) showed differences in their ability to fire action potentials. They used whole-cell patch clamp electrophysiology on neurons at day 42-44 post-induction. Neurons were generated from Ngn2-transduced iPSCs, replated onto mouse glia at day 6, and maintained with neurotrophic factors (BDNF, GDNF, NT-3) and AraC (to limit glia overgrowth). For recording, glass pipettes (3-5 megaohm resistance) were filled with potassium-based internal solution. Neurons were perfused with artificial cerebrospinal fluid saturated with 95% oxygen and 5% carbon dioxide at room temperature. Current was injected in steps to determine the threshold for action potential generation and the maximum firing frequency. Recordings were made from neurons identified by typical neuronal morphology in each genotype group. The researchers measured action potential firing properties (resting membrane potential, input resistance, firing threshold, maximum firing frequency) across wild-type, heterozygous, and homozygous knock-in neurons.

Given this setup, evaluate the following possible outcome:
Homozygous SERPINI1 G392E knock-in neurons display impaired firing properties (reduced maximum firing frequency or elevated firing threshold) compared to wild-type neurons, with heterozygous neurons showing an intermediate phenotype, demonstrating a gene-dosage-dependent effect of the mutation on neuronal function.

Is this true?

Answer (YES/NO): NO